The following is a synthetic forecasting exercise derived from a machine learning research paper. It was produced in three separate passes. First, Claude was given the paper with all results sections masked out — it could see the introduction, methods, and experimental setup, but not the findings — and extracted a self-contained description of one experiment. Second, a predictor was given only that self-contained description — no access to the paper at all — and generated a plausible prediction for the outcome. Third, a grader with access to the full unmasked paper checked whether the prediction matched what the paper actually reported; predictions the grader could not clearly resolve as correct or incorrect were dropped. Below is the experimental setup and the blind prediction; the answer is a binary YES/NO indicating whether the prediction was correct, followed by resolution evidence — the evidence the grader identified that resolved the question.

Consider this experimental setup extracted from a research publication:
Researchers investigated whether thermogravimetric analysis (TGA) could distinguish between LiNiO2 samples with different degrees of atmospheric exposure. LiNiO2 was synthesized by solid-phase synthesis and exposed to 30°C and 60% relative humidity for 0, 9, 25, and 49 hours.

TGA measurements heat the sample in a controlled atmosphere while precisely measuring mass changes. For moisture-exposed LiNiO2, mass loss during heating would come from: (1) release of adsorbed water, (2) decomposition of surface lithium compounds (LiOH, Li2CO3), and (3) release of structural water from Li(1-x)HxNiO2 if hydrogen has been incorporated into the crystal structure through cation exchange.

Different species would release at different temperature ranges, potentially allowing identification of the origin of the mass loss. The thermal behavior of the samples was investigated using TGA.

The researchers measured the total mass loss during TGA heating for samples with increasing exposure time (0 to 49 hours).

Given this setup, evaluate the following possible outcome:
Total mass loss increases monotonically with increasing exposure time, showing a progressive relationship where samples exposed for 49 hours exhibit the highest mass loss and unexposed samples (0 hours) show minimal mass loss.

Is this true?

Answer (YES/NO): YES